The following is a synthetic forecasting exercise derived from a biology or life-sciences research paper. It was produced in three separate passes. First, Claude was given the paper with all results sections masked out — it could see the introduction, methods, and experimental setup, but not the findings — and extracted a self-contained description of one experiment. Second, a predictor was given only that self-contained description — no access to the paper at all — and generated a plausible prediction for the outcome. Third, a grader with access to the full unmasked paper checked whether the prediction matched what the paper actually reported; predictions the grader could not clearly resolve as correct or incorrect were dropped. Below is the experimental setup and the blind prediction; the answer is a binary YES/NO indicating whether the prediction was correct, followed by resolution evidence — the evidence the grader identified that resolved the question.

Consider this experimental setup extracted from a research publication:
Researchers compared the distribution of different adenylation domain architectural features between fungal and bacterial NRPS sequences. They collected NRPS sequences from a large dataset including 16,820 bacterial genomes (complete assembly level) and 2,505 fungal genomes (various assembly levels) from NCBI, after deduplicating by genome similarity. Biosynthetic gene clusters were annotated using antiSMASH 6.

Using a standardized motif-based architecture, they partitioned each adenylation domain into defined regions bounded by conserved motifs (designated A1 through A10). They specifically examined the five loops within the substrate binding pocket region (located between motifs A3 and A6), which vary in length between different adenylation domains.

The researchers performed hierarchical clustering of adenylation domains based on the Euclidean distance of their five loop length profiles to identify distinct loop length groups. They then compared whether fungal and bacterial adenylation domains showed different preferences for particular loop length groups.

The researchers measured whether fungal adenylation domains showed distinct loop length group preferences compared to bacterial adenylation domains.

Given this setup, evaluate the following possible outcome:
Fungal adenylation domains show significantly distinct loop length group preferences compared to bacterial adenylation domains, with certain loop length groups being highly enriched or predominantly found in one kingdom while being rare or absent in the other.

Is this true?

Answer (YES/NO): YES